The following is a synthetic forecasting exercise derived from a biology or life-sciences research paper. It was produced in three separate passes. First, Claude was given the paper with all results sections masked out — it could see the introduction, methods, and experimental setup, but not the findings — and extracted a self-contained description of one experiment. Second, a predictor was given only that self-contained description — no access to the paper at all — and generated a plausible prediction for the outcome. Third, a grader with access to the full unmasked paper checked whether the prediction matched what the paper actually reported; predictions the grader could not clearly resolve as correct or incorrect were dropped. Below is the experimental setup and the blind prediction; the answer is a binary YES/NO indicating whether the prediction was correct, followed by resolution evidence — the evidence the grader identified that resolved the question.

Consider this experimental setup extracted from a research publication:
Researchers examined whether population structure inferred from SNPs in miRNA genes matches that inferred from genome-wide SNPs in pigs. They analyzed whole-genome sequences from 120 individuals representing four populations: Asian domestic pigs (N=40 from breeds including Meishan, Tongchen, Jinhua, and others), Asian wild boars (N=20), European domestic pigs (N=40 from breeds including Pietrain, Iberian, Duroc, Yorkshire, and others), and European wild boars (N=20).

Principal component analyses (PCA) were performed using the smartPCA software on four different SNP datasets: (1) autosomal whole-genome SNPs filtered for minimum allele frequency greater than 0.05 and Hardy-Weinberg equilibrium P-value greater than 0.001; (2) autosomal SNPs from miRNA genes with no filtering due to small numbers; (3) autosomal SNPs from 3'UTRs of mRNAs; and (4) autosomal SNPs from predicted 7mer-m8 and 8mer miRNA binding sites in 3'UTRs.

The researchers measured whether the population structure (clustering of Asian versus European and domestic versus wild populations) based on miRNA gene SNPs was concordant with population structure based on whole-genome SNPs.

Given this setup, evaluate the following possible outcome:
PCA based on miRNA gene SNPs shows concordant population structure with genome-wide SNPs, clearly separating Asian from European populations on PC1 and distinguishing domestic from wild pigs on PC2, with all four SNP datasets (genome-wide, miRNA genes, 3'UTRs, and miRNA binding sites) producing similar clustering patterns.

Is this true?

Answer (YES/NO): NO